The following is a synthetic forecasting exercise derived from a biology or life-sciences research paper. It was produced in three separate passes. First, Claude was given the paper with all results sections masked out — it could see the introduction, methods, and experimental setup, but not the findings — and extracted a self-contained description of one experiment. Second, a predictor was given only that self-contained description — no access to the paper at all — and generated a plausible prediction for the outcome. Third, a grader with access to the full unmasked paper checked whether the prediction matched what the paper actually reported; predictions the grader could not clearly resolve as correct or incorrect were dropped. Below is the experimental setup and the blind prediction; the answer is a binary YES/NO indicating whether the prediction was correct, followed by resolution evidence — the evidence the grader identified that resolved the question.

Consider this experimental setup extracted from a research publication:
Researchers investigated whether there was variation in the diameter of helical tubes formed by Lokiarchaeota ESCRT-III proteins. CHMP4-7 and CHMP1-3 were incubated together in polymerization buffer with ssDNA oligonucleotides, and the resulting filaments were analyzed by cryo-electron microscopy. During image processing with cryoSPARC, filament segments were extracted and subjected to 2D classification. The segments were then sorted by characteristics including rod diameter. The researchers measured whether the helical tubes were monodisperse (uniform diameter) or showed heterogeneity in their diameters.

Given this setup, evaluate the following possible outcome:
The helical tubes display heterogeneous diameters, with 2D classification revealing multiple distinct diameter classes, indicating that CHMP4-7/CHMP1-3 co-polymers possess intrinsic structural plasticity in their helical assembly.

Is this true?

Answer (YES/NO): YES